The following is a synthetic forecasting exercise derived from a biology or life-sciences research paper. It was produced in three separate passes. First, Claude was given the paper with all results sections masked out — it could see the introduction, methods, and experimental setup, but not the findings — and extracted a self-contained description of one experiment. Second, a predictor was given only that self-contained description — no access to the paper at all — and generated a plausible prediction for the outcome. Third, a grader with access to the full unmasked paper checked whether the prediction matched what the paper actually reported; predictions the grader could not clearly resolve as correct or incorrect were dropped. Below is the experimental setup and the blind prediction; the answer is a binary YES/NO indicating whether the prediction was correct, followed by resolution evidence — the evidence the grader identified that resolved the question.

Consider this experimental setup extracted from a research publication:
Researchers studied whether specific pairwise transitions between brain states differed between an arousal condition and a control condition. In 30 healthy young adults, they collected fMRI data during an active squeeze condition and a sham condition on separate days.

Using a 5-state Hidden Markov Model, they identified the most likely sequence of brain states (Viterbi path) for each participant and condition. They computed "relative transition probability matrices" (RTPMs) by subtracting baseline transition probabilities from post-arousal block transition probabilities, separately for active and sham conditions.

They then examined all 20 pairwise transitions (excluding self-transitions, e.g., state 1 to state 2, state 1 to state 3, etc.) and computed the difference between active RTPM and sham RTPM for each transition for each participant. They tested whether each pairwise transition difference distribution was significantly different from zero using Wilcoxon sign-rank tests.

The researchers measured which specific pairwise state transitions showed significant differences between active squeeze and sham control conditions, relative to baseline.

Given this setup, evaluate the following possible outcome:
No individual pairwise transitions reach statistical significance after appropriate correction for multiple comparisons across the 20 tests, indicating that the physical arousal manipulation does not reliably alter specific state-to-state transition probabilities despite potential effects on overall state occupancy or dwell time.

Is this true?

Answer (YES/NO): NO